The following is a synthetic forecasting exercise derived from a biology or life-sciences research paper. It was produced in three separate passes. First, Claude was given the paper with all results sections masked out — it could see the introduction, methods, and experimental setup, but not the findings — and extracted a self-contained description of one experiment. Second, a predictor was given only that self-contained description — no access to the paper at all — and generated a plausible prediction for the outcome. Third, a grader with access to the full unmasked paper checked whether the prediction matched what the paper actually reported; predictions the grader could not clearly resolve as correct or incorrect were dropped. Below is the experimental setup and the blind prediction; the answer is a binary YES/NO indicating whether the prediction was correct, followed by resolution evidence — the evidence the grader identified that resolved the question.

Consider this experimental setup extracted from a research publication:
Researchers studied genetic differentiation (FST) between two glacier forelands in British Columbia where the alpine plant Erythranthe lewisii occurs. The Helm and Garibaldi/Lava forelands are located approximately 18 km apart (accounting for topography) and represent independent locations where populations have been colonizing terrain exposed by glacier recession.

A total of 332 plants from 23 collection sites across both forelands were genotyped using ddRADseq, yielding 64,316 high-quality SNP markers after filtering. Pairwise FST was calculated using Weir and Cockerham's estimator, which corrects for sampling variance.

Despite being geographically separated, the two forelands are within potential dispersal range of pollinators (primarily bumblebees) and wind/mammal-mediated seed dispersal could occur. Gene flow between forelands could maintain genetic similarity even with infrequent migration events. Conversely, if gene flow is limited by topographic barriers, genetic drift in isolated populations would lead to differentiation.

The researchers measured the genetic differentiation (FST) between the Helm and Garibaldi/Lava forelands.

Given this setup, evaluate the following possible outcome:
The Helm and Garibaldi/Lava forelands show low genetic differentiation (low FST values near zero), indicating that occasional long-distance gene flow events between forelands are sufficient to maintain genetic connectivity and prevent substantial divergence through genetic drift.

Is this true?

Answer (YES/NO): YES